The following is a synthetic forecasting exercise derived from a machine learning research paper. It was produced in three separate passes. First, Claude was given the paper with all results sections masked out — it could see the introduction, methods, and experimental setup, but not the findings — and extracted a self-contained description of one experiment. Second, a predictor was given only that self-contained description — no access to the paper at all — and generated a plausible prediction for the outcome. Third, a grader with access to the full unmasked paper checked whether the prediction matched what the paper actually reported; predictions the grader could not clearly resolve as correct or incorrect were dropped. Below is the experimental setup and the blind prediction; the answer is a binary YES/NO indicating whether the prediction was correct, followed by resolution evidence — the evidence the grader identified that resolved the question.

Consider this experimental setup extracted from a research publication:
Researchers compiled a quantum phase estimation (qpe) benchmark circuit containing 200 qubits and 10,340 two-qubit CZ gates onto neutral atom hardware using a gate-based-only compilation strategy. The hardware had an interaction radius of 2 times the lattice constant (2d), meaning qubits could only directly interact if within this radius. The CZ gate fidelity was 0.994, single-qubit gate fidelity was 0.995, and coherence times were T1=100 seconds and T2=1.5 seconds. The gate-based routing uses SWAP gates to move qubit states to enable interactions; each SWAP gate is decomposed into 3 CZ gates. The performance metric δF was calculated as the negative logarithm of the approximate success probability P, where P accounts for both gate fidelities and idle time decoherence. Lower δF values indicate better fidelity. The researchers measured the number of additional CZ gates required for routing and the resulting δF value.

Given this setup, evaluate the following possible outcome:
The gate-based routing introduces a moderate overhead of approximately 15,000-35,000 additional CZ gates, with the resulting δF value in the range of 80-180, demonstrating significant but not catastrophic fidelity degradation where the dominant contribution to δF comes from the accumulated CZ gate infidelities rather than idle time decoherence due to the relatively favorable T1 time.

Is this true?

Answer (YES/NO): NO